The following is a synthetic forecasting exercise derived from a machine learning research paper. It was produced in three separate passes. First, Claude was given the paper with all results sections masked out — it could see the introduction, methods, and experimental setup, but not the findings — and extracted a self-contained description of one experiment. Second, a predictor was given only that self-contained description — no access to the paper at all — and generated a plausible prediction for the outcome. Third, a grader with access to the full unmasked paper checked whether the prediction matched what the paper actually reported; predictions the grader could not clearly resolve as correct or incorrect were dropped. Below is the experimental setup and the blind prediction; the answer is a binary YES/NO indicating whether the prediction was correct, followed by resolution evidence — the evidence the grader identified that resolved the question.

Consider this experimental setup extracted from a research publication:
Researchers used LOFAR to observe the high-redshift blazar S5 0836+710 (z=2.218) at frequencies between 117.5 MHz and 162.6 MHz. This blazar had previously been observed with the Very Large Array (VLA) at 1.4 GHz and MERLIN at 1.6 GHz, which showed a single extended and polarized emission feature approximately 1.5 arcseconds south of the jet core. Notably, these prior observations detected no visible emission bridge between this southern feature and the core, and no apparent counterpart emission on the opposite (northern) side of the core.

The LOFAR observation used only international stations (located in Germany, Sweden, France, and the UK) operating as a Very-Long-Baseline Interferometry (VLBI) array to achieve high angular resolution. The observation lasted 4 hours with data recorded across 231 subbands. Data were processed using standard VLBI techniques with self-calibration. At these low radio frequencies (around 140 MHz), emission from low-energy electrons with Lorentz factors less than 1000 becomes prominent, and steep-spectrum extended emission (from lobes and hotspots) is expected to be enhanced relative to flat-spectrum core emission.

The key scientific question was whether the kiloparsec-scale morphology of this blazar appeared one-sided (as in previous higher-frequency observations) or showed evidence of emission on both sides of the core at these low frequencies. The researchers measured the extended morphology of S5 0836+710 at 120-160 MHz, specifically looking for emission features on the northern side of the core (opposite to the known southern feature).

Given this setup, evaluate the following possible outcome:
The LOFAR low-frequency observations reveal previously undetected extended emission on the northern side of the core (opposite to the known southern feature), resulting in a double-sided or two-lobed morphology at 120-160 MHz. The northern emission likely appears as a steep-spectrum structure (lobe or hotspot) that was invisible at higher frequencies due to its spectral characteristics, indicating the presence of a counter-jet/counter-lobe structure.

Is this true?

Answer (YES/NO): NO